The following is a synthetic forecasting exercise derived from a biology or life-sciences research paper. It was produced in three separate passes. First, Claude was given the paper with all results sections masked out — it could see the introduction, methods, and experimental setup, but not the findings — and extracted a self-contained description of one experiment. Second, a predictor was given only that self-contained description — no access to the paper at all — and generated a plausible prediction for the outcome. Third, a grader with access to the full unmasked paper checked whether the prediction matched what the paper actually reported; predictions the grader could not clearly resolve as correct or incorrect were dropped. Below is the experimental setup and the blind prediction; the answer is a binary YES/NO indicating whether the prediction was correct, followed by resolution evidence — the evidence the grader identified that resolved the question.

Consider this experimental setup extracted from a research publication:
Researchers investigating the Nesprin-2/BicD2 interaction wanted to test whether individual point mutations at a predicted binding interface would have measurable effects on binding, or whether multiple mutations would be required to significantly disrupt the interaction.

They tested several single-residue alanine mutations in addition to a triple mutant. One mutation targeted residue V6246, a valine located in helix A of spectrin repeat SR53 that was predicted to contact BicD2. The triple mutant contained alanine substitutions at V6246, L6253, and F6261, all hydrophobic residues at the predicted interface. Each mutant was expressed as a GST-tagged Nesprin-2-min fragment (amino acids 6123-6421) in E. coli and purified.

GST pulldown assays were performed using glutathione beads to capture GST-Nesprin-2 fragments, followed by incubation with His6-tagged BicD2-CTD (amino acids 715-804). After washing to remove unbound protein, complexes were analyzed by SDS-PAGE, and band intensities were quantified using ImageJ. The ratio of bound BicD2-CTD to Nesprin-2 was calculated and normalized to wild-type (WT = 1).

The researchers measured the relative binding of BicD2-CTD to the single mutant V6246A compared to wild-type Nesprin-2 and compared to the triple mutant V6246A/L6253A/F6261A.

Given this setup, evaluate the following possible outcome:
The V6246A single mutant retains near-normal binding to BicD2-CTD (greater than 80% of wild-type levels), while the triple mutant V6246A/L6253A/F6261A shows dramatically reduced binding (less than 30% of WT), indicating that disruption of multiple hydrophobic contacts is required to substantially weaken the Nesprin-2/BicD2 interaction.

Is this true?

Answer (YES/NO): NO